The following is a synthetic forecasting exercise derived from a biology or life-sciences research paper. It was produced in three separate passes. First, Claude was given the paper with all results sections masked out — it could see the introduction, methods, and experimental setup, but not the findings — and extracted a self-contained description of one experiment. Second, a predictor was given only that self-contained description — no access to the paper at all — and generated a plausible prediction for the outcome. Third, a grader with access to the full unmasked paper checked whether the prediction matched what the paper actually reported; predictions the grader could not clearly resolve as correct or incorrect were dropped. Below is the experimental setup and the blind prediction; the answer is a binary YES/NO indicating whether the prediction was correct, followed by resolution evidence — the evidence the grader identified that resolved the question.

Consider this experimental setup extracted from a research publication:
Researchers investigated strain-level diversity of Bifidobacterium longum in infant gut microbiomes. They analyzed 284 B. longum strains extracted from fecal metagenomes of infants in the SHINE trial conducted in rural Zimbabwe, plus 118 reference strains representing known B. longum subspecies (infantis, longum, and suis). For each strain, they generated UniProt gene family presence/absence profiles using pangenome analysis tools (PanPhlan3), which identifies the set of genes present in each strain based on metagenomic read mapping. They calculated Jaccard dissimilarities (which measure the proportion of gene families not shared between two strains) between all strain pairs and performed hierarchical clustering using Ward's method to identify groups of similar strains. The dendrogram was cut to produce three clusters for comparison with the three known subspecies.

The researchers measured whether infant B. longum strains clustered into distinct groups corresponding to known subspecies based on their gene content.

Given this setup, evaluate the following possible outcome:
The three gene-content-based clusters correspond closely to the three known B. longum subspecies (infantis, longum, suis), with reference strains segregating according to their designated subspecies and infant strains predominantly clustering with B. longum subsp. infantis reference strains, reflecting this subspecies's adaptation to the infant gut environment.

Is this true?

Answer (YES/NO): YES